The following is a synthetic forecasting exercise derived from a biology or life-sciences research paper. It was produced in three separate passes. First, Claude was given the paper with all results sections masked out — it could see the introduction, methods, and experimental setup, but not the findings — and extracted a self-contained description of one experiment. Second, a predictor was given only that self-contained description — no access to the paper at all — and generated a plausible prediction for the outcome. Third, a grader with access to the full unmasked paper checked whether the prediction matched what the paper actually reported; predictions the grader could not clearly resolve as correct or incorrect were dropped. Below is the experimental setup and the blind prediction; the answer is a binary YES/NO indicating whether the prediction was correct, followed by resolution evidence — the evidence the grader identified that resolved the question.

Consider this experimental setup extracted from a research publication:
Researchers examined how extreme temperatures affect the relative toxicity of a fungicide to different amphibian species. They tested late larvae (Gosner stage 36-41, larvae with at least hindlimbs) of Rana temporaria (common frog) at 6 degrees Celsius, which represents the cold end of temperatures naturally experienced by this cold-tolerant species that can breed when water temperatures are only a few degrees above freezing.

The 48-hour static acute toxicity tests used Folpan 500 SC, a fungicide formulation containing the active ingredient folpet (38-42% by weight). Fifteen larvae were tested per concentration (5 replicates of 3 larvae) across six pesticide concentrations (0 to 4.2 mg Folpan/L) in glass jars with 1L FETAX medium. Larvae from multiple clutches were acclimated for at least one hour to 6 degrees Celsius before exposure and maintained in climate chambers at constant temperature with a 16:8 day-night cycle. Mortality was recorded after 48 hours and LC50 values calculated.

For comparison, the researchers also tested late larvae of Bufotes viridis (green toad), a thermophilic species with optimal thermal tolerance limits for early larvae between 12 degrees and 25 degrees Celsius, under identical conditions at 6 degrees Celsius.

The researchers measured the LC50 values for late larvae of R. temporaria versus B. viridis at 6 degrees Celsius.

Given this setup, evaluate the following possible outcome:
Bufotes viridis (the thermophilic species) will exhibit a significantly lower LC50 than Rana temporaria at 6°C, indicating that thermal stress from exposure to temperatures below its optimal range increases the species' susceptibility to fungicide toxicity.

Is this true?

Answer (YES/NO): YES